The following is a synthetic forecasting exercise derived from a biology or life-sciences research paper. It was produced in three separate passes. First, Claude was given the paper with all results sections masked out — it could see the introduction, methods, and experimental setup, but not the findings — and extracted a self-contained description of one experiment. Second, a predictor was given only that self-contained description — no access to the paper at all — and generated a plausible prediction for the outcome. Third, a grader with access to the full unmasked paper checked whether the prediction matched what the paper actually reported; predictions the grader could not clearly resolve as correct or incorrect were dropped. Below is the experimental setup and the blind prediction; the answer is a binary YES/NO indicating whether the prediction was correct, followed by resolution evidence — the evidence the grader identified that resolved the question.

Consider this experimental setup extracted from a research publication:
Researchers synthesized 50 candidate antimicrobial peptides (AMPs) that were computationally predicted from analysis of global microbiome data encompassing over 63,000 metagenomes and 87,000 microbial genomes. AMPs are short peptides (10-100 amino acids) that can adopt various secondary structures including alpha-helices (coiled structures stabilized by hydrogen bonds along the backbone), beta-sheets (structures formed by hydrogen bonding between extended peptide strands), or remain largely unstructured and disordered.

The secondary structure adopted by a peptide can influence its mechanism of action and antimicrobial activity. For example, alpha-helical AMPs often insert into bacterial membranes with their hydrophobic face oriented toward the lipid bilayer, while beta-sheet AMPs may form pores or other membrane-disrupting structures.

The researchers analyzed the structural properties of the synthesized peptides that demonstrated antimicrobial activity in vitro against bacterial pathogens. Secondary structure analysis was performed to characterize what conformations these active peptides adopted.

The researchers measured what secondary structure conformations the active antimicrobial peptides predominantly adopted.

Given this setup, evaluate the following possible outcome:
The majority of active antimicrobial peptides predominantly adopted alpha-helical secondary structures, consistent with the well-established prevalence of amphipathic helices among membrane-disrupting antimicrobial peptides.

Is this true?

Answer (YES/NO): NO